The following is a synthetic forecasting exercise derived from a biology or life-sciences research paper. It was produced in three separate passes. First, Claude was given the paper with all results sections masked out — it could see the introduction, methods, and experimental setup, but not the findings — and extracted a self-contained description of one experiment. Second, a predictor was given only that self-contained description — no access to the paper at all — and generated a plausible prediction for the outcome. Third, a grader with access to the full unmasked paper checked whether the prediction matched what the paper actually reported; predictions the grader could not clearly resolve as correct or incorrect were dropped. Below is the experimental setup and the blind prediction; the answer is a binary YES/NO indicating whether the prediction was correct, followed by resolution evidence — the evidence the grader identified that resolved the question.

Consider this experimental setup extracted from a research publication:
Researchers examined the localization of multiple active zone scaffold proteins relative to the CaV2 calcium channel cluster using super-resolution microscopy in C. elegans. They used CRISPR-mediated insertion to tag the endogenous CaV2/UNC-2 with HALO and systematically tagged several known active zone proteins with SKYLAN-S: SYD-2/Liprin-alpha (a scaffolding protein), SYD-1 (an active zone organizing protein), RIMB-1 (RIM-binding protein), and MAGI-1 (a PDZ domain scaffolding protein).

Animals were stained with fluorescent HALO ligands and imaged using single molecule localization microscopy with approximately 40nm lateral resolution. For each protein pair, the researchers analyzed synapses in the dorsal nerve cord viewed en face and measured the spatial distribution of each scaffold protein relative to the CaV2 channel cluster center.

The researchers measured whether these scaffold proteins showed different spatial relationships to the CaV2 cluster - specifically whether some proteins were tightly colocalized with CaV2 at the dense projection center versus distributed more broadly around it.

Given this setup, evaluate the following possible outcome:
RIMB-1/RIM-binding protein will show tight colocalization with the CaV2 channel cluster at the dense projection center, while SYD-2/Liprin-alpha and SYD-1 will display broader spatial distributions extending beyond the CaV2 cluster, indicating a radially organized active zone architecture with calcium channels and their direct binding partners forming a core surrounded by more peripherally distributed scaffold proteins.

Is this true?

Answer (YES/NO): NO